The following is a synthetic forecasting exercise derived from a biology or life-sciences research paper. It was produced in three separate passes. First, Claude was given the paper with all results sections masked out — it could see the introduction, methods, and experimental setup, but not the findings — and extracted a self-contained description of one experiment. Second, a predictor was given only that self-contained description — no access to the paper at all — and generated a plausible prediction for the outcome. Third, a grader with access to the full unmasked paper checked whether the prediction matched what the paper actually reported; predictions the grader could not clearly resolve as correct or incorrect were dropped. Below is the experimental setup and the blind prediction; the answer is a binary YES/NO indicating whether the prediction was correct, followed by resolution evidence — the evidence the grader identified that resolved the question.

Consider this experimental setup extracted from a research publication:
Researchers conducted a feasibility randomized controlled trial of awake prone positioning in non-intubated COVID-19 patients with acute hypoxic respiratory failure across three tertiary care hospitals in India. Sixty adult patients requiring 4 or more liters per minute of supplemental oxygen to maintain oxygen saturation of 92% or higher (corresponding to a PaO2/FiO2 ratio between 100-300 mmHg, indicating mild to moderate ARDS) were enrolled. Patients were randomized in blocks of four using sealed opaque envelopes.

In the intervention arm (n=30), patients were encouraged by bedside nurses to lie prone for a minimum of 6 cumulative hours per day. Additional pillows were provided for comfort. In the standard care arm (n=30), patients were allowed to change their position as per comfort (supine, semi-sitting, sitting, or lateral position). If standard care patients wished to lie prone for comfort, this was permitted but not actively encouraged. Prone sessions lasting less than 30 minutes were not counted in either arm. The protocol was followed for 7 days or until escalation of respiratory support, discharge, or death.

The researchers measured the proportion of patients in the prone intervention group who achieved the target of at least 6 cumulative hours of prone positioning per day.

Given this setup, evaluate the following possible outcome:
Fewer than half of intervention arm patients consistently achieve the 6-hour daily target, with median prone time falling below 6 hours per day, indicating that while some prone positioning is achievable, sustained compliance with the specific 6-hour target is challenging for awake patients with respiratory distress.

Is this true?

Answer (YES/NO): YES